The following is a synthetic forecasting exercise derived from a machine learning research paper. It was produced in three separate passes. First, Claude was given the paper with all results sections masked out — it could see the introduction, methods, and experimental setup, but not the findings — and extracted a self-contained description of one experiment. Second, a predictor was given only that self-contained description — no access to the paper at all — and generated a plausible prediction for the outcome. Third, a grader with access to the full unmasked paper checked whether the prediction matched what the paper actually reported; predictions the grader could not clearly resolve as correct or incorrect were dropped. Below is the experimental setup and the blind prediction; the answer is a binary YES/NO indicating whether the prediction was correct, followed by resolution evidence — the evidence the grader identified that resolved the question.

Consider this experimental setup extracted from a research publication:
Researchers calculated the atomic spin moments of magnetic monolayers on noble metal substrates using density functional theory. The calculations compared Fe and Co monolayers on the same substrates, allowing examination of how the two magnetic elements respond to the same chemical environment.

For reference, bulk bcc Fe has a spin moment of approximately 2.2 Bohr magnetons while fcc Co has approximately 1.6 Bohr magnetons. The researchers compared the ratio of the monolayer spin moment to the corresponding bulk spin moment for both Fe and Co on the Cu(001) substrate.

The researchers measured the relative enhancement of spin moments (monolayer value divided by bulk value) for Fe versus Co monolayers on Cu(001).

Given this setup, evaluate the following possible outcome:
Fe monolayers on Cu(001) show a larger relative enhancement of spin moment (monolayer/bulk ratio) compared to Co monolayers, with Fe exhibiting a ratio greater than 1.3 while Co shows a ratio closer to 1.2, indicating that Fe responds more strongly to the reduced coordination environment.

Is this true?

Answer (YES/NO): NO